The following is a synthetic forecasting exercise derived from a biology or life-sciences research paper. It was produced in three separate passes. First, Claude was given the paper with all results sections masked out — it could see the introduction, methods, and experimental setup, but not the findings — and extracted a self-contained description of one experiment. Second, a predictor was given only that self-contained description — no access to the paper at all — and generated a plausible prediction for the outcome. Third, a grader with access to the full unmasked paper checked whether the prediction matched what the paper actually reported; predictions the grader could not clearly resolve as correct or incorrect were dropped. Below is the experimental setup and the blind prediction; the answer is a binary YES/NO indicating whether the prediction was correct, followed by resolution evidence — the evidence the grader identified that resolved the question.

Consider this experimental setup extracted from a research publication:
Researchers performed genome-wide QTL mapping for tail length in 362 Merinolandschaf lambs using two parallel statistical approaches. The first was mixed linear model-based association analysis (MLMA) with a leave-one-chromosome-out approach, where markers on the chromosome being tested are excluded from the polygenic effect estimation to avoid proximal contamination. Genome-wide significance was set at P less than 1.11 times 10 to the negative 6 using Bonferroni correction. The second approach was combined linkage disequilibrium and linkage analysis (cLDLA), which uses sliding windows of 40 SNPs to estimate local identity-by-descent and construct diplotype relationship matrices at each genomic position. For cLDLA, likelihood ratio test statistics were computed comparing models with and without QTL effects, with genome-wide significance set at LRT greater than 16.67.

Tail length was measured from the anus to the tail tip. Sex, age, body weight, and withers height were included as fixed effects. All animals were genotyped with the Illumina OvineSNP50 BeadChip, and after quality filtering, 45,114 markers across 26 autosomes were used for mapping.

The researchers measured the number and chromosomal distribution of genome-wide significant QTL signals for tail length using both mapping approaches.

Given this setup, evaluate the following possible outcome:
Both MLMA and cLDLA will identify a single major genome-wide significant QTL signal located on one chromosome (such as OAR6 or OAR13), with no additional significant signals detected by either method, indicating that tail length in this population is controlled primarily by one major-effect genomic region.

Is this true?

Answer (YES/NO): NO